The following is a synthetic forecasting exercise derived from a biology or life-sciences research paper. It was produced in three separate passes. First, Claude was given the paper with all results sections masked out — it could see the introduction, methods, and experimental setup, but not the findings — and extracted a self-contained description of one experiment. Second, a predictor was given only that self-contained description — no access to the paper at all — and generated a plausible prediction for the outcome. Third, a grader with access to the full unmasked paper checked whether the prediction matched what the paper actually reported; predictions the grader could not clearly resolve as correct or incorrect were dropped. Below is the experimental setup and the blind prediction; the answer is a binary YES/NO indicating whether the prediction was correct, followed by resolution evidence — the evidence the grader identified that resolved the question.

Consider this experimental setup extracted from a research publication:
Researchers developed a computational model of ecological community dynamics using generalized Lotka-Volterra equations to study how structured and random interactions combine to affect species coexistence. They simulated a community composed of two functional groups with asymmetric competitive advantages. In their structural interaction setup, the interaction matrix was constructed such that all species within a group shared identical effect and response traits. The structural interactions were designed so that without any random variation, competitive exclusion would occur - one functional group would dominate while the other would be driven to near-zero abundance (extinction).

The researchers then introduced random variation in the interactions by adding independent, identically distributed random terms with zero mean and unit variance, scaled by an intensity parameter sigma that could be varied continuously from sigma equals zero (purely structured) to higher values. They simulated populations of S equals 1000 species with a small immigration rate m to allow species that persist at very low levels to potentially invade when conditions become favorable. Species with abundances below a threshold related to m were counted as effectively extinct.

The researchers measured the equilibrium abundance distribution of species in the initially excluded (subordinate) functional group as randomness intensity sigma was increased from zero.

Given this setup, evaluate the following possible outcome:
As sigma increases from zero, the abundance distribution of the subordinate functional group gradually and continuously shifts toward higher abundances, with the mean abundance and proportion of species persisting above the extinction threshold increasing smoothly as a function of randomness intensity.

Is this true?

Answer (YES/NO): YES